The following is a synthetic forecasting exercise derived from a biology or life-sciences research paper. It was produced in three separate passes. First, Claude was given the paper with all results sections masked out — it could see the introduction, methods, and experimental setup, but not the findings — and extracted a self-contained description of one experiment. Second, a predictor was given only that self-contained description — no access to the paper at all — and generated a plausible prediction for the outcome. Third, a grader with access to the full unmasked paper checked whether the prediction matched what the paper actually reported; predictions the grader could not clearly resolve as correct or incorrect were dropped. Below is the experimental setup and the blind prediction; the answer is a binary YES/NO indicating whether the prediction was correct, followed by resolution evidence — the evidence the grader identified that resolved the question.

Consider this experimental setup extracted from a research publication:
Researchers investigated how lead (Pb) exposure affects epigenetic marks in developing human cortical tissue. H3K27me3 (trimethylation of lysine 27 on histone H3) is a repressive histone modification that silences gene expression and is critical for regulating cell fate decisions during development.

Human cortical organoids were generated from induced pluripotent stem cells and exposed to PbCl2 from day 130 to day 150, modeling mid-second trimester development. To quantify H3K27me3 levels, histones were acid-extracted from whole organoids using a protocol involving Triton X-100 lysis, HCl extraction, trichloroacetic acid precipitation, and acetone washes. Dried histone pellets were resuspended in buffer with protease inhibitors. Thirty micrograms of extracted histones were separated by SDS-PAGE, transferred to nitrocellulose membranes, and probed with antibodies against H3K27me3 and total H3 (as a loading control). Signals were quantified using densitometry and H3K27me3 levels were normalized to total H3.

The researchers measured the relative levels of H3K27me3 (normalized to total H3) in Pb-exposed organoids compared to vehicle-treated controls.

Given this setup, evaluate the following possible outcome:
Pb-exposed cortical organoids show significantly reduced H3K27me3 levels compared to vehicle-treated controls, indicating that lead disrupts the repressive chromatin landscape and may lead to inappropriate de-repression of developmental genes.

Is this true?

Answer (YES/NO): NO